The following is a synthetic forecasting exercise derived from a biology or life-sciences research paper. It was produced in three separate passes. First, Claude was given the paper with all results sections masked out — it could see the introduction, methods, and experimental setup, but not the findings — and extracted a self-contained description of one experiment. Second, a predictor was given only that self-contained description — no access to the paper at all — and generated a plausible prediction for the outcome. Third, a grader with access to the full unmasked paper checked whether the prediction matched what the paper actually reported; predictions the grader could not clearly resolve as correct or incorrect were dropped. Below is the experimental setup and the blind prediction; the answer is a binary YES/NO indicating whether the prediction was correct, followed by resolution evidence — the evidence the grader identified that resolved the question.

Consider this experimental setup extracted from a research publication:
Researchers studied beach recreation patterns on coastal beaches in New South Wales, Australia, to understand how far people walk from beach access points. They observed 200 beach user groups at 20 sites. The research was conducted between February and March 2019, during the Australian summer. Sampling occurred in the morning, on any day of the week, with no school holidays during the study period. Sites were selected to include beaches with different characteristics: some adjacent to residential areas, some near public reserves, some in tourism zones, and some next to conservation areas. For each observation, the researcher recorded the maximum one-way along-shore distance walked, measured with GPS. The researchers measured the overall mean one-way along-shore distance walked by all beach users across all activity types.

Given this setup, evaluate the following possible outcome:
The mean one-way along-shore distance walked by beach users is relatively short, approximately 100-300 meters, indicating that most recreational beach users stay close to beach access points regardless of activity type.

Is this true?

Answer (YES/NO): NO